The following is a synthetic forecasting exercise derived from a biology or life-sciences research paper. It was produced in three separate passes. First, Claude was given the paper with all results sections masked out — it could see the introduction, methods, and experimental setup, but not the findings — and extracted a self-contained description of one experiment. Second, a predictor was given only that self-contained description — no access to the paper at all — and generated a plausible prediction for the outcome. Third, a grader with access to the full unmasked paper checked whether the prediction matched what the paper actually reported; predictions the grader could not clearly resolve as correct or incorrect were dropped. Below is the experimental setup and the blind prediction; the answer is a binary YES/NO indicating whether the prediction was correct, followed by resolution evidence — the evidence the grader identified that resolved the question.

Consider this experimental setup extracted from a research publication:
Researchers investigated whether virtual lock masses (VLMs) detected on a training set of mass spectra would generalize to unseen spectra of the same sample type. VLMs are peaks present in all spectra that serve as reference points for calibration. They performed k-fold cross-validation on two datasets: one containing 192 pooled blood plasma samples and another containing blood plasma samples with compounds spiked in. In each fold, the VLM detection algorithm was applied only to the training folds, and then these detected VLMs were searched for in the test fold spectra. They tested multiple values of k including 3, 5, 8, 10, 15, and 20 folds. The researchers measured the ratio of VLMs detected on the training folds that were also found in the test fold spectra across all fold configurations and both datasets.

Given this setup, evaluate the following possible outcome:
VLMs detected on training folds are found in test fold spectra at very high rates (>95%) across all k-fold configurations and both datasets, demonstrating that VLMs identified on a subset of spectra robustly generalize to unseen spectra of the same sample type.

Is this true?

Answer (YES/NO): YES